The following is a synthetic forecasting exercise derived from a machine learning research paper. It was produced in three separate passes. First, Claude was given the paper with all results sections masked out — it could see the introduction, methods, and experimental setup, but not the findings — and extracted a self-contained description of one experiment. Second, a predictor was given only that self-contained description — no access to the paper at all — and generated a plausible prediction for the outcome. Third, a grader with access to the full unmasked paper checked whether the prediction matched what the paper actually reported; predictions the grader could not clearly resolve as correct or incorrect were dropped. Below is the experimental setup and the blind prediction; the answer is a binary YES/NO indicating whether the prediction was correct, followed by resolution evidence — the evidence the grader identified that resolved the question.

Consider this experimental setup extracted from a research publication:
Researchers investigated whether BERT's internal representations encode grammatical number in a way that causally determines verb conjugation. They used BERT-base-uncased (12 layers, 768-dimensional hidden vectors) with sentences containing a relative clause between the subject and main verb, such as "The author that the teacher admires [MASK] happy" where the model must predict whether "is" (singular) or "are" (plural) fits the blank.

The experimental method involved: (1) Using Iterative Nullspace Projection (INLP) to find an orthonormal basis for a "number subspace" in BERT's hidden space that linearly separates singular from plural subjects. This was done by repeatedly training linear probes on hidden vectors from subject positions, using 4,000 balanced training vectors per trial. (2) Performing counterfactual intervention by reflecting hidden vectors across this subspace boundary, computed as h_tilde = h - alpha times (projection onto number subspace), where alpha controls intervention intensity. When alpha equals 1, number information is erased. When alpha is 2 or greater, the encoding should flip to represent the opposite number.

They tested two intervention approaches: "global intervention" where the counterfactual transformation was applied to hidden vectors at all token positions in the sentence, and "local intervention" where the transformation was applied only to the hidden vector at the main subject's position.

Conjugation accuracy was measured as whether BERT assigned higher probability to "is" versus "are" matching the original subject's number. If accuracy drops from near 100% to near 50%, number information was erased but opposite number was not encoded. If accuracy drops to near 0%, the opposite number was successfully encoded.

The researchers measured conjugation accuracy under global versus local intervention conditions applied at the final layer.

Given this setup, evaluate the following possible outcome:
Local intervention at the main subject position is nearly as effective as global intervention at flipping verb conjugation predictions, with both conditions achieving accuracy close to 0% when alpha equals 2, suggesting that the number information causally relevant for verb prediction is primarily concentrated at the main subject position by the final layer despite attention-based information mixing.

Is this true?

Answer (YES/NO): NO